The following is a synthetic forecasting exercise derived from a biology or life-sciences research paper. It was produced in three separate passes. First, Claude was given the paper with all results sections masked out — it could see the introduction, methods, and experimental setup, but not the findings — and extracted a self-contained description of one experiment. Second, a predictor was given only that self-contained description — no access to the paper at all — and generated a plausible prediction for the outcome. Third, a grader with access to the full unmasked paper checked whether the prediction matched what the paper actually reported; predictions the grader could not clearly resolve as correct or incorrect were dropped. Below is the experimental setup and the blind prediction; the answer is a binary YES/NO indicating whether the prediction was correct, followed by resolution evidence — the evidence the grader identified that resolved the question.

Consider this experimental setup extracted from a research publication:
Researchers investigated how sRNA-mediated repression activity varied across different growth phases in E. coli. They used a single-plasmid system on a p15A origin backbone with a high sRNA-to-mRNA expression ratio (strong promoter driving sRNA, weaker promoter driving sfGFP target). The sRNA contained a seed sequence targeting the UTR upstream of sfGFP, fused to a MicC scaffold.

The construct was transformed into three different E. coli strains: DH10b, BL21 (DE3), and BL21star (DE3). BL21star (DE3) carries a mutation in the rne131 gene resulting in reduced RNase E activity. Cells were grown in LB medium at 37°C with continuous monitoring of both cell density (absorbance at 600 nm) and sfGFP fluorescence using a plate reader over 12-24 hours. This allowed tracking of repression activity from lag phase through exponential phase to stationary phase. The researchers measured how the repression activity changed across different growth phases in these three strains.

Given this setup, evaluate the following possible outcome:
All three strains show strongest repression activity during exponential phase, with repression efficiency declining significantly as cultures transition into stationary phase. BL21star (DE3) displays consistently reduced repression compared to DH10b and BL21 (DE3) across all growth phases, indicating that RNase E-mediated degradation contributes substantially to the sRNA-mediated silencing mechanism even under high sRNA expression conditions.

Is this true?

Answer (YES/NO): NO